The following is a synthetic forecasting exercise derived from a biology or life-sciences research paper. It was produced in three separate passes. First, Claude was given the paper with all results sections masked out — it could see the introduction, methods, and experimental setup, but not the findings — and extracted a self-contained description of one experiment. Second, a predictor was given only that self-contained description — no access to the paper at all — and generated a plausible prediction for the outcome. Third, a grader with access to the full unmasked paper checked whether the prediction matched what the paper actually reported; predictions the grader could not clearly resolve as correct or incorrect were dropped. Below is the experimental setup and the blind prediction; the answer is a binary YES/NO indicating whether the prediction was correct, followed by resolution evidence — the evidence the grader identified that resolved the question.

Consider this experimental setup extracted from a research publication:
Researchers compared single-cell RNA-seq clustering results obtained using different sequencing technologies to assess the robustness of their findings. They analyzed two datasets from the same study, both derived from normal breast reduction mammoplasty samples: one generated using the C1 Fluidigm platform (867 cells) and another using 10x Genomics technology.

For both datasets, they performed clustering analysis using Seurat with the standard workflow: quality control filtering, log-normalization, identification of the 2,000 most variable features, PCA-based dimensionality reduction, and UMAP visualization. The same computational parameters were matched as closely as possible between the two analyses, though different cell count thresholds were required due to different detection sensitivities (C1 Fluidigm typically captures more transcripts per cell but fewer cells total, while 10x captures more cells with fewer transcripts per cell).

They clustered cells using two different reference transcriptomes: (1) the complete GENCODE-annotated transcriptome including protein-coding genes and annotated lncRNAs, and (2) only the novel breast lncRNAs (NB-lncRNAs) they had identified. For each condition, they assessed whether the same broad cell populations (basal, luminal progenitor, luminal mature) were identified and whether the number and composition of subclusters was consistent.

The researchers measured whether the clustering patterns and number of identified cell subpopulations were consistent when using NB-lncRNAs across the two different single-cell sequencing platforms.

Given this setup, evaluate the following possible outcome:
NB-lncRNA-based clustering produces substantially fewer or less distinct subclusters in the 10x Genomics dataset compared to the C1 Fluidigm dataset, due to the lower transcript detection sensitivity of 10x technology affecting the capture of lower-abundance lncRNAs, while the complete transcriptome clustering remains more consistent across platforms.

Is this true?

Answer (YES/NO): NO